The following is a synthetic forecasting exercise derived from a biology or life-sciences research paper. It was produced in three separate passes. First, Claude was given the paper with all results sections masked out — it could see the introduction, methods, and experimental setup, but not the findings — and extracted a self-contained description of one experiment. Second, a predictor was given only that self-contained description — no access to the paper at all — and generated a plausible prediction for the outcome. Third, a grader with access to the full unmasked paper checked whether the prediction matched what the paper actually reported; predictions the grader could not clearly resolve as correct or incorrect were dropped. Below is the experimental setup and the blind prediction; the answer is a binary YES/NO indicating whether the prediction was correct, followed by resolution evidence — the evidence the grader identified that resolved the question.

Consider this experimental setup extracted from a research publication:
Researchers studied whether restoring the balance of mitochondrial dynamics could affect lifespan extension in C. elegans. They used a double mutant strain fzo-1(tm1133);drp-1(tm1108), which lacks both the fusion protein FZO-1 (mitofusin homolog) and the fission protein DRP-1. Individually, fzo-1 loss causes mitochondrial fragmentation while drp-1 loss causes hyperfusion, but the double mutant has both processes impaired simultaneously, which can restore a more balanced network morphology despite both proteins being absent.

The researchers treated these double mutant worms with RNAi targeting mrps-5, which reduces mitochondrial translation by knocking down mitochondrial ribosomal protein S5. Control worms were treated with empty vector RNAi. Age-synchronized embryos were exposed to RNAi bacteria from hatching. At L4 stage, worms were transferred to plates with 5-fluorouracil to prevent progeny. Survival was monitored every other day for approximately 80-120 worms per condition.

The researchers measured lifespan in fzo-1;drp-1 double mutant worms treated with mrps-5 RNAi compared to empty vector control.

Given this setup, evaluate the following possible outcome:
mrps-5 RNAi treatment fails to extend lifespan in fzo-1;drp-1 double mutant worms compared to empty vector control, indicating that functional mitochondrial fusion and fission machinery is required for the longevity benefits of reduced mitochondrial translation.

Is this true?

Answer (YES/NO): YES